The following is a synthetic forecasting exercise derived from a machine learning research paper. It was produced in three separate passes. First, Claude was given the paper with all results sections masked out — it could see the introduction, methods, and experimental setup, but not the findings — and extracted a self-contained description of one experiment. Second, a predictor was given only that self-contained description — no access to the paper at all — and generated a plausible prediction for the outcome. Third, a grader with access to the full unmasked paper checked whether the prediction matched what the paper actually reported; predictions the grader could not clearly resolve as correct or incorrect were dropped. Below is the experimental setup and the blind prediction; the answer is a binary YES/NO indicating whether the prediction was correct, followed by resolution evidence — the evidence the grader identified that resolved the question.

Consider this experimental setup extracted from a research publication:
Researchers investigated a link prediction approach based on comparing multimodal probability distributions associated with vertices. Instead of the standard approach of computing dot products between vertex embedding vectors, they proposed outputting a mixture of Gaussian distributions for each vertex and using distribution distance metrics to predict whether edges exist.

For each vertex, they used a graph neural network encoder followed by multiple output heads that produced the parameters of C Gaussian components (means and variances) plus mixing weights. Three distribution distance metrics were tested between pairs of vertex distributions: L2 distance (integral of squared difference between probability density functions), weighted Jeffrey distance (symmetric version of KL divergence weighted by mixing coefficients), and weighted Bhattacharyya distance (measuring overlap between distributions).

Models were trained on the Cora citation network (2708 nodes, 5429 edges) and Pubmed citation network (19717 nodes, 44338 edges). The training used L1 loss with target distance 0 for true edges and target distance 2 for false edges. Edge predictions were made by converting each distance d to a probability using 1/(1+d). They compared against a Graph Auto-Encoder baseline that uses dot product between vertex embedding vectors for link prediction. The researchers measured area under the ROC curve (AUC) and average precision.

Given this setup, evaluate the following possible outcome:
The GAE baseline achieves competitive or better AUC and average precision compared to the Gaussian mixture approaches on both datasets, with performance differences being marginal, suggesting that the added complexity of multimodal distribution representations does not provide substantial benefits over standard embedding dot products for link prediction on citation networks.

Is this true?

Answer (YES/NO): NO